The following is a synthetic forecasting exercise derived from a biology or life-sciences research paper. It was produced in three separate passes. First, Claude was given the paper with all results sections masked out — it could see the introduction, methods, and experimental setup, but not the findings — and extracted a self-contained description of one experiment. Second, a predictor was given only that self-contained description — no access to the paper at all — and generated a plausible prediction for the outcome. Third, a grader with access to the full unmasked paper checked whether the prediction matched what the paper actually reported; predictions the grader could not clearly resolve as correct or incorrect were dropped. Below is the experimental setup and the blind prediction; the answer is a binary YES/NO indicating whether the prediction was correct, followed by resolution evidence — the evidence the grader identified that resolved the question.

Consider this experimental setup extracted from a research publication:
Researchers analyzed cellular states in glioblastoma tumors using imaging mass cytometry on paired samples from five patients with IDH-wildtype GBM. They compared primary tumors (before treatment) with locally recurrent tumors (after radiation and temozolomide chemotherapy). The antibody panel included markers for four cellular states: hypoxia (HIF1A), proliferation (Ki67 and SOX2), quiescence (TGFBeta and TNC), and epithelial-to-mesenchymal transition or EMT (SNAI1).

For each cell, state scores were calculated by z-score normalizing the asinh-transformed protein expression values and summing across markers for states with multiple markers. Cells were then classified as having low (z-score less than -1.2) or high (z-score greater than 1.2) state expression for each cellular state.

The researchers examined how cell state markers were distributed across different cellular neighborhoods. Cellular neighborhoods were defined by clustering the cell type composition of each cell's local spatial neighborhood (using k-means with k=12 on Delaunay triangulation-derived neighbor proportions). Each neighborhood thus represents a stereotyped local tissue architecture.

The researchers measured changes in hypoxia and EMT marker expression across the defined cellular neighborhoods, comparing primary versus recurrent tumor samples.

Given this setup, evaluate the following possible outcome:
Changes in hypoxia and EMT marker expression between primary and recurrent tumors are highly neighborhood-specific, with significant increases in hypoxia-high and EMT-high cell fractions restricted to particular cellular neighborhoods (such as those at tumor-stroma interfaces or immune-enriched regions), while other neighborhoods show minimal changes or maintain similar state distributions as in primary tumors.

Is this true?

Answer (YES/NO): NO